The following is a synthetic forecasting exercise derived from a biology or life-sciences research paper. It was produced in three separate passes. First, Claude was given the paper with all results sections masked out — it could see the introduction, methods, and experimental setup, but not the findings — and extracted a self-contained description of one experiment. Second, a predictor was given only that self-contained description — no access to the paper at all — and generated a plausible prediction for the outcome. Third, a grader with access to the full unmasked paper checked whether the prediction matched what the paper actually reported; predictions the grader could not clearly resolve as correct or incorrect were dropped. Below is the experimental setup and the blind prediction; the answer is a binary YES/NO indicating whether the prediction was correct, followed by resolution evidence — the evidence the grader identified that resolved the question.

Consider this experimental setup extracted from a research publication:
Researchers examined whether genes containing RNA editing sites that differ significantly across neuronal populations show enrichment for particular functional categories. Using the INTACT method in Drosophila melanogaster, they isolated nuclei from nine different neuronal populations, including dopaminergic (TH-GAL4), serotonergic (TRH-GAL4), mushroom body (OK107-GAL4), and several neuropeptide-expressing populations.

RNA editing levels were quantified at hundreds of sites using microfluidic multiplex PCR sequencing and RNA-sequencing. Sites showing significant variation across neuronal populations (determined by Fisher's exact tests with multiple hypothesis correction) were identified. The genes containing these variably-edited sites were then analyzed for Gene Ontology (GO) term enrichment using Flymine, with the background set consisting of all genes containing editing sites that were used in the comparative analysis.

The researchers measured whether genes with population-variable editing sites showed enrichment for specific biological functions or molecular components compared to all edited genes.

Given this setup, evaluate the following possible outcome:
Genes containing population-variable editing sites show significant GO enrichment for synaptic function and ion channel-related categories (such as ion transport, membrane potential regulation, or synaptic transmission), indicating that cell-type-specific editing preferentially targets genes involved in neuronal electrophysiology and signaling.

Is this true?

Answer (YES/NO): NO